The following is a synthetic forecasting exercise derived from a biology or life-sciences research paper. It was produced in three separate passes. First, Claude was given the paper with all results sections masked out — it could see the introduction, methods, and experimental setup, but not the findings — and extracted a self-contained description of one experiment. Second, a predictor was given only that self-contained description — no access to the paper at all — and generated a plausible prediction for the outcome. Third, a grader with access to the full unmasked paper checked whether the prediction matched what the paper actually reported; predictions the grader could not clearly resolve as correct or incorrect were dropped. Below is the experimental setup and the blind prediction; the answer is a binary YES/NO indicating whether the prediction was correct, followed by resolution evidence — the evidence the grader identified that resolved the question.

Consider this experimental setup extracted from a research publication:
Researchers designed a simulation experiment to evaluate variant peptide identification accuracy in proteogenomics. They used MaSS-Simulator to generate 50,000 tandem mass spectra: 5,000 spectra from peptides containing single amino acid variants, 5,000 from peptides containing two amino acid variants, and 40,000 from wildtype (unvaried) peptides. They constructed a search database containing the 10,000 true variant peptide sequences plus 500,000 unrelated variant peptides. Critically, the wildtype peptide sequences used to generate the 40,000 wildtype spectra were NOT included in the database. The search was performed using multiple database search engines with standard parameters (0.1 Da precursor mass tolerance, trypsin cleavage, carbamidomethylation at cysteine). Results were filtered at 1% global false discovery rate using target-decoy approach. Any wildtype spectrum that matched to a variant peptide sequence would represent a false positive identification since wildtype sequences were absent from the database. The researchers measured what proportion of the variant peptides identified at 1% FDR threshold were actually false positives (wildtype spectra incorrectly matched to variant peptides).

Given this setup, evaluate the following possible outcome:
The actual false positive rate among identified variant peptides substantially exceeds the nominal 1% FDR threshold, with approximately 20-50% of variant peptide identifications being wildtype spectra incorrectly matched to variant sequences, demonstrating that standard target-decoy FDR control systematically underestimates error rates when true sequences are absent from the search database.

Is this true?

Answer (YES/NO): NO